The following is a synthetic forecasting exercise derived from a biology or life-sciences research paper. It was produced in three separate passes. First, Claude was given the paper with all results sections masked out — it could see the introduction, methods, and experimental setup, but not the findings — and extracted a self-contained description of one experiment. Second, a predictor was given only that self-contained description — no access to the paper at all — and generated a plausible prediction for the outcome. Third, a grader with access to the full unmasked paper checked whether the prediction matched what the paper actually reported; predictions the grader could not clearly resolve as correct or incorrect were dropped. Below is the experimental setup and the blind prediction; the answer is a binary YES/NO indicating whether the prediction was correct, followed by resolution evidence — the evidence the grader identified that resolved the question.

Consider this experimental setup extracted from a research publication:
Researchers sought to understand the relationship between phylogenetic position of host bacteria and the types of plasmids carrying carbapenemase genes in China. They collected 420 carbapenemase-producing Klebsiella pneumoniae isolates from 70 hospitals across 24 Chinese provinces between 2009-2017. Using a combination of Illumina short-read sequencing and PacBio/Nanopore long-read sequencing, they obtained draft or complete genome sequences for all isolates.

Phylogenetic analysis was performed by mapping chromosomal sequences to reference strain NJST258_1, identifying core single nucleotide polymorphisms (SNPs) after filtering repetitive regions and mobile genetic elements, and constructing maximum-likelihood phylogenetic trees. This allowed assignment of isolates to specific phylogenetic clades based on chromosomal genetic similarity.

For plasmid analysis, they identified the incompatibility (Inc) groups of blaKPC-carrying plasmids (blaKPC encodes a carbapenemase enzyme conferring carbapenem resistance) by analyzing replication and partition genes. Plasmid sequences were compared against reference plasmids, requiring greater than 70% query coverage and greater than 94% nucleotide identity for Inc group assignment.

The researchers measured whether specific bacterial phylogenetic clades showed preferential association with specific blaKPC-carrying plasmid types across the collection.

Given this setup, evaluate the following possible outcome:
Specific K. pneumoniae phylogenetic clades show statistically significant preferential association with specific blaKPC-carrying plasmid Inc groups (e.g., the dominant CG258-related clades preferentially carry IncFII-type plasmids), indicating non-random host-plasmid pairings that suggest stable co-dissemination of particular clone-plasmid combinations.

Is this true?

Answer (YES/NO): YES